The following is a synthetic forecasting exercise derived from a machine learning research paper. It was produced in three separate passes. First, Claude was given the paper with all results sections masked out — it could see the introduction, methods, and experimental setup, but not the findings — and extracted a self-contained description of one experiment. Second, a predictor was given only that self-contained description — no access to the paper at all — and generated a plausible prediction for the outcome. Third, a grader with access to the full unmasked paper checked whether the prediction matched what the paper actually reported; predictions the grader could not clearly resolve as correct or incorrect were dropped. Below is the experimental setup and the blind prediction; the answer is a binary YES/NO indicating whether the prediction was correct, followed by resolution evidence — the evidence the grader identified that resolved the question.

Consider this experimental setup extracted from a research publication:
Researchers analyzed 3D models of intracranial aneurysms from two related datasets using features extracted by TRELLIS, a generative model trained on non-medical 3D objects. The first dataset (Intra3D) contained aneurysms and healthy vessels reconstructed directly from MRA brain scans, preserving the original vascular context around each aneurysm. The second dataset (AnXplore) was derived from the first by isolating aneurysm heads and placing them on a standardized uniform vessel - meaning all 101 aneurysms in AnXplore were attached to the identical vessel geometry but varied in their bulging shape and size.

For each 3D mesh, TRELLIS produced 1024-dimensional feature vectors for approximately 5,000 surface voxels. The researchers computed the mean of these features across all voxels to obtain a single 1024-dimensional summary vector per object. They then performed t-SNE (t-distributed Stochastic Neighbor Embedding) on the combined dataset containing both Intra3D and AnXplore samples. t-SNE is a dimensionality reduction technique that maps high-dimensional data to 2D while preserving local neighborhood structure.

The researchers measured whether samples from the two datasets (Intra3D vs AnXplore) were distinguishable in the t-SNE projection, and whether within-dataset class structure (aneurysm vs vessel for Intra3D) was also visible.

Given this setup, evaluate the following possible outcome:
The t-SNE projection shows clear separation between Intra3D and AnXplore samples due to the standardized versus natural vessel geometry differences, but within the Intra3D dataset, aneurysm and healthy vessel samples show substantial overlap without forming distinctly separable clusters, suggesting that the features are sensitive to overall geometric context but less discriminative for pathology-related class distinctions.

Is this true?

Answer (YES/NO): NO